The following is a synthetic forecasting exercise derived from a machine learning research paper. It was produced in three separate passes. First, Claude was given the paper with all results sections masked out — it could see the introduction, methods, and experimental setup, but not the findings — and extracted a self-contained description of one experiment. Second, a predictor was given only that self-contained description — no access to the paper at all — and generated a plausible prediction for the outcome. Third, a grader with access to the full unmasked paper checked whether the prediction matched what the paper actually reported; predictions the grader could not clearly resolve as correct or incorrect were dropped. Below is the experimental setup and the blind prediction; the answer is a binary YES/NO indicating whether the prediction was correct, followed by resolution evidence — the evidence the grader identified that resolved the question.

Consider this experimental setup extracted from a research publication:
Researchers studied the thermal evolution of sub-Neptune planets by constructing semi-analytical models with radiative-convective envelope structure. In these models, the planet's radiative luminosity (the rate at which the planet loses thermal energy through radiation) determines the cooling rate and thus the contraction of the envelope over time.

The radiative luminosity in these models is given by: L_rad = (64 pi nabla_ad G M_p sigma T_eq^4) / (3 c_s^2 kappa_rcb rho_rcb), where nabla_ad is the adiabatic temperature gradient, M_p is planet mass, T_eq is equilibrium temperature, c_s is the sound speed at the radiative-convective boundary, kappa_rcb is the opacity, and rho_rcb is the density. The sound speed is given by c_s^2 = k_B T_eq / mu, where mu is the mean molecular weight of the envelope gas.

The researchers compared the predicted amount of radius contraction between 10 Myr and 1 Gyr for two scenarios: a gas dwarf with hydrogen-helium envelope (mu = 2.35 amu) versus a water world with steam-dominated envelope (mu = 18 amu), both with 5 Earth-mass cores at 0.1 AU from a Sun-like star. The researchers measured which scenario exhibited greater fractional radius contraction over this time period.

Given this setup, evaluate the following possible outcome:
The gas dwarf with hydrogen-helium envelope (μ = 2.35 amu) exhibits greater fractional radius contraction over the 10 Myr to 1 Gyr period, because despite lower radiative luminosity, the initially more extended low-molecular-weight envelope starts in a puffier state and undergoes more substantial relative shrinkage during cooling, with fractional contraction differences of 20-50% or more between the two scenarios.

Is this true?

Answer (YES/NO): YES